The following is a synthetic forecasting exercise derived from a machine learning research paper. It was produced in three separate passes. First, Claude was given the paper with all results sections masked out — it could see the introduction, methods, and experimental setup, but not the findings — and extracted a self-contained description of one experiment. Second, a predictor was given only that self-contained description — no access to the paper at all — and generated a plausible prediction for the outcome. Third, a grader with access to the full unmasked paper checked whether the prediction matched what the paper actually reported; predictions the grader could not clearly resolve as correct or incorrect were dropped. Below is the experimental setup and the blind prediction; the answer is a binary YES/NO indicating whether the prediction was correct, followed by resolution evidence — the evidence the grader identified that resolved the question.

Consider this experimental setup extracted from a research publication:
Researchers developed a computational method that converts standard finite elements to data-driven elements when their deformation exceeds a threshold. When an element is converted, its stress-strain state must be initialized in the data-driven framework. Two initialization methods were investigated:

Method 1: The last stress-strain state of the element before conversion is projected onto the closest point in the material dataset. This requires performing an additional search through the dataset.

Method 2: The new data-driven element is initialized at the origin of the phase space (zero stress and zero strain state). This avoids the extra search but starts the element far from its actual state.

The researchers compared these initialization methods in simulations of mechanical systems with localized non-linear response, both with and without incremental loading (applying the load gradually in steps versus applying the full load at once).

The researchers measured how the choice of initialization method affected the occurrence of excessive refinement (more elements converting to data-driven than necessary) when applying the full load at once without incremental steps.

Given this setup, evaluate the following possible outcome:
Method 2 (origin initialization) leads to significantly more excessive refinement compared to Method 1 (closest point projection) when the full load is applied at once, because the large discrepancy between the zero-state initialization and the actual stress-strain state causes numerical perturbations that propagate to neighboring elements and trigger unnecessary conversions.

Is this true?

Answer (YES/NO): NO